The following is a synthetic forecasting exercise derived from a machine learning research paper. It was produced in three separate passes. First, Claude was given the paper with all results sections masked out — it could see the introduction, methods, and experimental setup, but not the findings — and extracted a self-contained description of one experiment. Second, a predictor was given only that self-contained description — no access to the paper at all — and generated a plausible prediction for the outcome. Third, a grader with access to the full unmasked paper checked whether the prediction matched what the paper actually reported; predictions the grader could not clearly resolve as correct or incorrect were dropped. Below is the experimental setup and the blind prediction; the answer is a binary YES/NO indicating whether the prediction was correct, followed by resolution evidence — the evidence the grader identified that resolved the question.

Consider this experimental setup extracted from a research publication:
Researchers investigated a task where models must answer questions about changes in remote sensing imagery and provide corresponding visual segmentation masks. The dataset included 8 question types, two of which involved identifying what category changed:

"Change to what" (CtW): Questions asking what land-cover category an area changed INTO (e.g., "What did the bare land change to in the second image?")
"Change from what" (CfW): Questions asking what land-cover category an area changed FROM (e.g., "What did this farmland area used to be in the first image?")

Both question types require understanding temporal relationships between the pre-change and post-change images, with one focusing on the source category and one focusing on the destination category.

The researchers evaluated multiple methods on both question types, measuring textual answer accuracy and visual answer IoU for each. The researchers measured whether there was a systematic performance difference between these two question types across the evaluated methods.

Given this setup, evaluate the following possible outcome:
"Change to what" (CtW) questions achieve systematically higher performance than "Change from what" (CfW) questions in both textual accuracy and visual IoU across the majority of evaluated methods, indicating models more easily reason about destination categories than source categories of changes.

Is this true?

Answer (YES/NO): NO